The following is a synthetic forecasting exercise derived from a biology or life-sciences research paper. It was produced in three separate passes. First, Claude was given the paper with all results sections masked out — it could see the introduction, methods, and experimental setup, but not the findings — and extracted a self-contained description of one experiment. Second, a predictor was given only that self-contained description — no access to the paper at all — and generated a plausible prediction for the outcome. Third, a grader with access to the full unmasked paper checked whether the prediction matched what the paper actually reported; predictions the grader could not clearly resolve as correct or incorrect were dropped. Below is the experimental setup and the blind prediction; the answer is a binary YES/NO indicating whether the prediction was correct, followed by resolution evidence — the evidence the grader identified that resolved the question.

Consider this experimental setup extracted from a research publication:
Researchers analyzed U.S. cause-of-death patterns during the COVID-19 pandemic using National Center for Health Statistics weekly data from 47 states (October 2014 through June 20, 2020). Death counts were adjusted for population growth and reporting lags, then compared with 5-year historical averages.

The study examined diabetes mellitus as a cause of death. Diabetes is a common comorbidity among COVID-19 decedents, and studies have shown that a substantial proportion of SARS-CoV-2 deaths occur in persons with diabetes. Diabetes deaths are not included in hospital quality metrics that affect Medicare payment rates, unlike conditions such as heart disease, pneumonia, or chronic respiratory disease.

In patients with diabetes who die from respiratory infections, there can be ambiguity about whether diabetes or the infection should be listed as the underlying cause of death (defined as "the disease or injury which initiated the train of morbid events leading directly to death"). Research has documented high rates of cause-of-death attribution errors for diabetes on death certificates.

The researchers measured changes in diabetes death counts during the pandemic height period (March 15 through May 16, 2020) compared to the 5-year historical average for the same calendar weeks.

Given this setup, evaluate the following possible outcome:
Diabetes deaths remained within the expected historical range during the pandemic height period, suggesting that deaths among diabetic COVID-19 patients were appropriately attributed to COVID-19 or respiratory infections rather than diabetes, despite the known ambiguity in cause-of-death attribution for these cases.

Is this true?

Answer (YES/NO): NO